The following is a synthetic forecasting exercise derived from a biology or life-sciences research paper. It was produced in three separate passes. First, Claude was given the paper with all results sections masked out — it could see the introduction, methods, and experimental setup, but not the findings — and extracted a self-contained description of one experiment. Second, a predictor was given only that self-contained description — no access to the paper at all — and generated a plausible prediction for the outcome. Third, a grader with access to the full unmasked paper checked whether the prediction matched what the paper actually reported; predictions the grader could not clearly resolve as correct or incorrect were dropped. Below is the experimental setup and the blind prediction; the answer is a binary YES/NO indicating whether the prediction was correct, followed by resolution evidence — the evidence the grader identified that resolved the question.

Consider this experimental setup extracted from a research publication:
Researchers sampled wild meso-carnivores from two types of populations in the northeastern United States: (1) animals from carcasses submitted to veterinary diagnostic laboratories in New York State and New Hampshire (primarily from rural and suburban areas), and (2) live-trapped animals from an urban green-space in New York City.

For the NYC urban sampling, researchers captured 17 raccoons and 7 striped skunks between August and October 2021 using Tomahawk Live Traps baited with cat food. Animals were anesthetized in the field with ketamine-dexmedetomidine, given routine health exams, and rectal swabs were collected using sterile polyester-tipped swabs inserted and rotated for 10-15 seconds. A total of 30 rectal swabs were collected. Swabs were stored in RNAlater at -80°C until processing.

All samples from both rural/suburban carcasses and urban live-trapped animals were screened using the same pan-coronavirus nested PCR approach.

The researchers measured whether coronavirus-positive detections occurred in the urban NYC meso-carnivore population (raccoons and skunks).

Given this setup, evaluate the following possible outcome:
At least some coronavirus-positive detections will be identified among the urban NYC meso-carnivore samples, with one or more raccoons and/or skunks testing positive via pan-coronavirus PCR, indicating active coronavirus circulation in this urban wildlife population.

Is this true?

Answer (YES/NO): NO